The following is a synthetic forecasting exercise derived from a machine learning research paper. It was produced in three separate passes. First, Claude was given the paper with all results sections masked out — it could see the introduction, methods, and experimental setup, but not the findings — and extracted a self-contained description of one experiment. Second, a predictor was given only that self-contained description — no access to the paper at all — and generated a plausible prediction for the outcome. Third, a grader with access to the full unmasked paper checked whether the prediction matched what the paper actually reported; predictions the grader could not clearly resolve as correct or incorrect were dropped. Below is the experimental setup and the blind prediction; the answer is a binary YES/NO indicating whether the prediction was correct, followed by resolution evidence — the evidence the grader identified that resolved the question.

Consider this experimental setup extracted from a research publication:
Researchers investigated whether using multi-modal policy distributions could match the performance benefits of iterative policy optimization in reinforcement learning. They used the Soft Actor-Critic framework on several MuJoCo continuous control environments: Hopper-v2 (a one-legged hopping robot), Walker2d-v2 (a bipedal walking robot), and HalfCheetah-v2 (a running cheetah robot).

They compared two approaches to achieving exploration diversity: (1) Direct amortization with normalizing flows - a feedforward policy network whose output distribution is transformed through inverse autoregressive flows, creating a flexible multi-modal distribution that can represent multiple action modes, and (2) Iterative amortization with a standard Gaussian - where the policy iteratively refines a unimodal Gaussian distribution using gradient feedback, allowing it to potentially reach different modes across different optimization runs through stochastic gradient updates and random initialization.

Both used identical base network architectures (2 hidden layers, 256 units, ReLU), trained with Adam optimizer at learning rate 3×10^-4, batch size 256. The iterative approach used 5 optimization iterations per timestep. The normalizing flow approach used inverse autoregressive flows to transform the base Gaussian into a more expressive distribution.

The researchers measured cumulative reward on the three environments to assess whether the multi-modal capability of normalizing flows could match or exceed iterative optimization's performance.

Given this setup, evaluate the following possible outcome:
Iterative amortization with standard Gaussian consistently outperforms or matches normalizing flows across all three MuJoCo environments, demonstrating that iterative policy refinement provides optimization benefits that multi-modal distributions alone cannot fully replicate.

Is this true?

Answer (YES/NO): YES